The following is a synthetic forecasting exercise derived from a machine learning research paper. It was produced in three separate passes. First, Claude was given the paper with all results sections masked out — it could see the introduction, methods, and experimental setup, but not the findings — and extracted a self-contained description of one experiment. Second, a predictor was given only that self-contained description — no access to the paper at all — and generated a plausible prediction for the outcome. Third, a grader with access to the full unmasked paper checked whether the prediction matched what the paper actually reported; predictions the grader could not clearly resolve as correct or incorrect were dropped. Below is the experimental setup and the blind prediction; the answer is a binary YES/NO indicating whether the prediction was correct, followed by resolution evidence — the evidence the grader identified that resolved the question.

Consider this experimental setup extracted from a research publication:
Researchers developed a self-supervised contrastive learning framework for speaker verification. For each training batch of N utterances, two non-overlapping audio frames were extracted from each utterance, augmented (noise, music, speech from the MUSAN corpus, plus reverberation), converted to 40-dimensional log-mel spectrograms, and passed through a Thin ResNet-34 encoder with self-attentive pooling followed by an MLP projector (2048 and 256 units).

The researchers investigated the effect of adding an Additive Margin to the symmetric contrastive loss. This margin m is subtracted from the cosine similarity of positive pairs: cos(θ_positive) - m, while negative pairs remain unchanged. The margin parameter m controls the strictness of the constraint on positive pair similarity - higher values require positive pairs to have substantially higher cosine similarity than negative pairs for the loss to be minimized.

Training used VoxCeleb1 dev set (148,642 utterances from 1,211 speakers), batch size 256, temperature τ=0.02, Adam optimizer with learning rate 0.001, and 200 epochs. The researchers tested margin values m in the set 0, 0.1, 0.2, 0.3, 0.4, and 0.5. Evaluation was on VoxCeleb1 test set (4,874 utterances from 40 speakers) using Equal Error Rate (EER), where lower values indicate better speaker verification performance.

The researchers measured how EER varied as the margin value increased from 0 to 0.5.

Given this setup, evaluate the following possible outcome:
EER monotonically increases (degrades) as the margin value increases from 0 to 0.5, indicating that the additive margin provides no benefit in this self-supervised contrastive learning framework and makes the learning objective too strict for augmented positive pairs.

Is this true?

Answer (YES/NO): NO